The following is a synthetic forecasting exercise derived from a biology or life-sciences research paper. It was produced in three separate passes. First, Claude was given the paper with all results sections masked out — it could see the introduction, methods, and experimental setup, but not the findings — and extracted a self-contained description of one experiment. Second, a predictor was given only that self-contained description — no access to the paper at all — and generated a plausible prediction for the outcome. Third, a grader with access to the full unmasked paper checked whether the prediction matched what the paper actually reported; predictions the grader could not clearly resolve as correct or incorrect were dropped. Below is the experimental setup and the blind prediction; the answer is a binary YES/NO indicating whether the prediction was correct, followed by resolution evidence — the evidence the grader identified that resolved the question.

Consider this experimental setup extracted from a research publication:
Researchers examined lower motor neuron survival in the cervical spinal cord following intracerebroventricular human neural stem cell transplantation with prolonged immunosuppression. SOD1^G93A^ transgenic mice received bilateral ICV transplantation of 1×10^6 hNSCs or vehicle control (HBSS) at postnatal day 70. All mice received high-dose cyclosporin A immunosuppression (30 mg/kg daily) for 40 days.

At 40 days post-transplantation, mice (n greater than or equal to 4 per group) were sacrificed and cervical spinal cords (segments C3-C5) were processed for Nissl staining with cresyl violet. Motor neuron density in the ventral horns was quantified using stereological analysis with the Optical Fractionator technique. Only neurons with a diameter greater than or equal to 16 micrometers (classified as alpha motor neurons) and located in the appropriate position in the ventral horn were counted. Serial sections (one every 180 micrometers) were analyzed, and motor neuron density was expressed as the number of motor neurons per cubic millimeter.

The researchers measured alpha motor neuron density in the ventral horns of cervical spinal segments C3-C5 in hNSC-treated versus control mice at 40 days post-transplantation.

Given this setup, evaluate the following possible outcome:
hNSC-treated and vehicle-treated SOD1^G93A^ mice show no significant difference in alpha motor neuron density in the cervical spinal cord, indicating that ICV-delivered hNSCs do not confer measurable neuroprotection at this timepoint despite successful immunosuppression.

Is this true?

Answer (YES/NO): NO